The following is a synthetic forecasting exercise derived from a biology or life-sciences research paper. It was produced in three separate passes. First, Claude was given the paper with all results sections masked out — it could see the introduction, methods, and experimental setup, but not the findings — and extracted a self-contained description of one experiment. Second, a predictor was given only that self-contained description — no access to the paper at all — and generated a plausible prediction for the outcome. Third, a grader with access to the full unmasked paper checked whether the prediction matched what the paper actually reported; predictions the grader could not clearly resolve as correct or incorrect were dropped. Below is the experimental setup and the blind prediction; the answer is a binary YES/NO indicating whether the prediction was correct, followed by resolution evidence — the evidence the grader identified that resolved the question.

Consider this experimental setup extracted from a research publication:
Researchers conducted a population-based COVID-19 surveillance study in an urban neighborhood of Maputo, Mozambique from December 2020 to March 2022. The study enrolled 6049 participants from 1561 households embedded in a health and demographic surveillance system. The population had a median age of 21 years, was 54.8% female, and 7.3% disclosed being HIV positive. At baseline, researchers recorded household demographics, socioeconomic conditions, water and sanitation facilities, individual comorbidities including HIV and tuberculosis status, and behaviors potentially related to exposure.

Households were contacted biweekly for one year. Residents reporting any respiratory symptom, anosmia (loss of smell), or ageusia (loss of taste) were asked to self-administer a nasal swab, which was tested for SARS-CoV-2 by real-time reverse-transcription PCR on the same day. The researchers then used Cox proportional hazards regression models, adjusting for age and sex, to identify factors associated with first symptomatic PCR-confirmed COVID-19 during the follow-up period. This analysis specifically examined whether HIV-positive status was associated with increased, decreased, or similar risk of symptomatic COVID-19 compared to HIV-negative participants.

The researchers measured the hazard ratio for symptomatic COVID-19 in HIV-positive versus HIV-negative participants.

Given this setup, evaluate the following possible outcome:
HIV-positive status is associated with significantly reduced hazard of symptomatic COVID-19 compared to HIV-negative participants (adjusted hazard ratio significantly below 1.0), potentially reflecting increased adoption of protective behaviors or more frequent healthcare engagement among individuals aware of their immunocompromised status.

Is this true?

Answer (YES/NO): NO